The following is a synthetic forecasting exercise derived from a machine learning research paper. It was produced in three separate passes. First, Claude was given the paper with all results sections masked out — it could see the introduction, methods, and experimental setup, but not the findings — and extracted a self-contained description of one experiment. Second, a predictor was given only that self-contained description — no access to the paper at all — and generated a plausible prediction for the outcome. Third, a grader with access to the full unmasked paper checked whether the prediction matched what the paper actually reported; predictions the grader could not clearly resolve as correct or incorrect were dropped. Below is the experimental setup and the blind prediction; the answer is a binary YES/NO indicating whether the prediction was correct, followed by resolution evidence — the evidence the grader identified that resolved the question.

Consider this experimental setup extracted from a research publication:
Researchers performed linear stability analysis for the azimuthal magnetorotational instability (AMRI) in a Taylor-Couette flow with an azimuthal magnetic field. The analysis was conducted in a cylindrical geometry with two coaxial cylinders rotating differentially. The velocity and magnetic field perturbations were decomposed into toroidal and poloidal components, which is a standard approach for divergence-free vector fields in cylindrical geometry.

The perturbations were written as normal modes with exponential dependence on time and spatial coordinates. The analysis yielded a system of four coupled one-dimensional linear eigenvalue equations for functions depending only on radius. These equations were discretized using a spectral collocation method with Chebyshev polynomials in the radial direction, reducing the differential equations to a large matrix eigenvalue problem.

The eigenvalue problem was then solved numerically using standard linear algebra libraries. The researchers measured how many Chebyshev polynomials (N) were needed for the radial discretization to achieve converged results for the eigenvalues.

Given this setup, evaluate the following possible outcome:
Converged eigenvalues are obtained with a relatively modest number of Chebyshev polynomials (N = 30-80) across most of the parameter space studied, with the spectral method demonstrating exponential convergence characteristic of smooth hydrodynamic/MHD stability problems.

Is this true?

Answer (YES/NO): NO